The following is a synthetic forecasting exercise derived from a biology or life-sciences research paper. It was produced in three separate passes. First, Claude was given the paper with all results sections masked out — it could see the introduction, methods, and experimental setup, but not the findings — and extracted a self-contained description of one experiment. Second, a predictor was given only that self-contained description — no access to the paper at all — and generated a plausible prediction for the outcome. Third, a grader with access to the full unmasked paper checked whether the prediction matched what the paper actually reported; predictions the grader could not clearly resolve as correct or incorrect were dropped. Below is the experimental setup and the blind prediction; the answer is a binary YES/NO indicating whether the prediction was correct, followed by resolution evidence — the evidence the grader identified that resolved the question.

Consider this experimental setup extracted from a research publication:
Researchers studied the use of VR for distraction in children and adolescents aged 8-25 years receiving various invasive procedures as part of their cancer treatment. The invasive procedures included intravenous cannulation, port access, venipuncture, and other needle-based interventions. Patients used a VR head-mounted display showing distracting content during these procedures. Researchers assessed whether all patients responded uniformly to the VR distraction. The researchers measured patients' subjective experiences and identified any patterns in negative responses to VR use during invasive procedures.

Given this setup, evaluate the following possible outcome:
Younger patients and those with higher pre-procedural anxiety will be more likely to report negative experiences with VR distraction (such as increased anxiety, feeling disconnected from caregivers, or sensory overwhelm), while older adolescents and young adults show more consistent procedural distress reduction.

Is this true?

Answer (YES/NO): NO